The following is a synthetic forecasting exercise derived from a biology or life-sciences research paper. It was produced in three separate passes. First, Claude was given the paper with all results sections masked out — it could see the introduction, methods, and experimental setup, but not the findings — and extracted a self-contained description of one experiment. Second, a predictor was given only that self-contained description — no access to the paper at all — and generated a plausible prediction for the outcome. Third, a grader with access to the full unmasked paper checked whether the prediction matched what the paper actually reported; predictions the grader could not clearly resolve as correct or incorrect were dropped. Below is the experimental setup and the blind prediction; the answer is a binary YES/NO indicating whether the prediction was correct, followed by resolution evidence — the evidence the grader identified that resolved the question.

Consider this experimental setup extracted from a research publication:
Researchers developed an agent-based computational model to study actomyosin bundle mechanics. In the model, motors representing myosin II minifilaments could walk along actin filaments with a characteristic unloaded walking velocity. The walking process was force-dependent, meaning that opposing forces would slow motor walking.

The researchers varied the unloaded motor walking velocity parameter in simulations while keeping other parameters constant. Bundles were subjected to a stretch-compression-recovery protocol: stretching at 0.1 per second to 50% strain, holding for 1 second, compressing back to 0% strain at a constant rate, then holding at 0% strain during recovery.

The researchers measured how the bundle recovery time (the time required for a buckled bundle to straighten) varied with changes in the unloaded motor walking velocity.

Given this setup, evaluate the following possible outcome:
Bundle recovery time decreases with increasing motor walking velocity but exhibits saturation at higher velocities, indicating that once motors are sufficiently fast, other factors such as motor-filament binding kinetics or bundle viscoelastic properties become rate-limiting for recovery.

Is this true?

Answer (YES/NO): NO